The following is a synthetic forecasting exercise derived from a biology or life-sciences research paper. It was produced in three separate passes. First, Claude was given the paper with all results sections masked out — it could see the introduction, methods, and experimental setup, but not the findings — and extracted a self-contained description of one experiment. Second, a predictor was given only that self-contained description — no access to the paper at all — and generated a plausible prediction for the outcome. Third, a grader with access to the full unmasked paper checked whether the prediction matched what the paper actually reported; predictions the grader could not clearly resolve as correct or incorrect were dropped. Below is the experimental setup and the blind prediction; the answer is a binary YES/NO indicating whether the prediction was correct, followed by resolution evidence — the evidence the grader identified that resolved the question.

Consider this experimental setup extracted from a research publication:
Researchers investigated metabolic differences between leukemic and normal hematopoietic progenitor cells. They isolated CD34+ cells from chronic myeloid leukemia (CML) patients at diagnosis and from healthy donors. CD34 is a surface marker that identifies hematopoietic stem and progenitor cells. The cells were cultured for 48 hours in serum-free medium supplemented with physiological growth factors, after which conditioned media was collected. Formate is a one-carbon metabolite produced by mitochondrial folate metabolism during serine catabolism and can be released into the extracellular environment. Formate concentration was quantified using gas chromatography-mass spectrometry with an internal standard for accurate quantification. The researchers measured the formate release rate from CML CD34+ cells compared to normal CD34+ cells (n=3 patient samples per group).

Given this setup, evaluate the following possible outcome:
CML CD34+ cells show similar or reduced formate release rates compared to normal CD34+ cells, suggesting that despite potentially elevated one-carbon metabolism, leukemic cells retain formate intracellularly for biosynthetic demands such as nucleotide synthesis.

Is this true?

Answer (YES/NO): NO